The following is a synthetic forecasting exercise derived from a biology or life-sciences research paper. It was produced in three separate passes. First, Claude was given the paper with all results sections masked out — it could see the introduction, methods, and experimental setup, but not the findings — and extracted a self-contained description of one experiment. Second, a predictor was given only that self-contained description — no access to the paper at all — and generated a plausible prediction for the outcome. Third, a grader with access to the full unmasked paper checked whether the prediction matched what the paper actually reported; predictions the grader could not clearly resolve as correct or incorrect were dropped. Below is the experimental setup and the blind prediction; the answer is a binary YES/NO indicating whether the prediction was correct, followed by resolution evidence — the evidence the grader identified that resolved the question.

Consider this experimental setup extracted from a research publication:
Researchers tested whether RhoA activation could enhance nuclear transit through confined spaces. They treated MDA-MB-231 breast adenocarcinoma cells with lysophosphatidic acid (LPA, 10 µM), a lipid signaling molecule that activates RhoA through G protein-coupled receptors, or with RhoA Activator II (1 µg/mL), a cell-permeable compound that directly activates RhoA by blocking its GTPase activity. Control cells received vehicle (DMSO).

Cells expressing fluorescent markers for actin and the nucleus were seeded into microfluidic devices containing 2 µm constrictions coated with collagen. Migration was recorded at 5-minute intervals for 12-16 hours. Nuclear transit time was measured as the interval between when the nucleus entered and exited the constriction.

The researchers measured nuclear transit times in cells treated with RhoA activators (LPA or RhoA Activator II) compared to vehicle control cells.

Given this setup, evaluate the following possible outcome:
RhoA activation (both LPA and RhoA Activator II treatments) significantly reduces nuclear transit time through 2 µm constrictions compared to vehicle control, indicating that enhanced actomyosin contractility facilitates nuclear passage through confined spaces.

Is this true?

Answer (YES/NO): NO